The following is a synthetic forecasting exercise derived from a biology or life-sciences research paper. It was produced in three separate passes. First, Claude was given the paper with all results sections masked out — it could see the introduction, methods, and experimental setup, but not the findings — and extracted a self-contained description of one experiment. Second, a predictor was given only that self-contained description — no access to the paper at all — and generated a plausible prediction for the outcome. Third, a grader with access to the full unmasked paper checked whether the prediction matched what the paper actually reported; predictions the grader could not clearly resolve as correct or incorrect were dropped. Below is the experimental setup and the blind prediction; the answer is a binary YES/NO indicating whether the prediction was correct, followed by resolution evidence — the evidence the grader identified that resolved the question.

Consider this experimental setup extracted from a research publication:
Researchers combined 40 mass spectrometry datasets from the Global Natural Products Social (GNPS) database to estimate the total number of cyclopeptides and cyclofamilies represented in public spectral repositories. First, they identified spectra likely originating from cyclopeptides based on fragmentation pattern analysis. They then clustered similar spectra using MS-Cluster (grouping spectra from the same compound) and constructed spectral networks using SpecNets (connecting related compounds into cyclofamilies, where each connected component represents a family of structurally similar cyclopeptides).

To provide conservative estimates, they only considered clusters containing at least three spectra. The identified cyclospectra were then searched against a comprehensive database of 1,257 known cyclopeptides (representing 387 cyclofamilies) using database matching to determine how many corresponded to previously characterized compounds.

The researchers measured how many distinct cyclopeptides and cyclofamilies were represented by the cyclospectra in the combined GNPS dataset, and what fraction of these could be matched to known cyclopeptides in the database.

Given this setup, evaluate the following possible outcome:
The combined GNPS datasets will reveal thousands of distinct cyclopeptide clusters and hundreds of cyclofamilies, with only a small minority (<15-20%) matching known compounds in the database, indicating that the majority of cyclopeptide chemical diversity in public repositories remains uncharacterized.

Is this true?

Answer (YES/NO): NO